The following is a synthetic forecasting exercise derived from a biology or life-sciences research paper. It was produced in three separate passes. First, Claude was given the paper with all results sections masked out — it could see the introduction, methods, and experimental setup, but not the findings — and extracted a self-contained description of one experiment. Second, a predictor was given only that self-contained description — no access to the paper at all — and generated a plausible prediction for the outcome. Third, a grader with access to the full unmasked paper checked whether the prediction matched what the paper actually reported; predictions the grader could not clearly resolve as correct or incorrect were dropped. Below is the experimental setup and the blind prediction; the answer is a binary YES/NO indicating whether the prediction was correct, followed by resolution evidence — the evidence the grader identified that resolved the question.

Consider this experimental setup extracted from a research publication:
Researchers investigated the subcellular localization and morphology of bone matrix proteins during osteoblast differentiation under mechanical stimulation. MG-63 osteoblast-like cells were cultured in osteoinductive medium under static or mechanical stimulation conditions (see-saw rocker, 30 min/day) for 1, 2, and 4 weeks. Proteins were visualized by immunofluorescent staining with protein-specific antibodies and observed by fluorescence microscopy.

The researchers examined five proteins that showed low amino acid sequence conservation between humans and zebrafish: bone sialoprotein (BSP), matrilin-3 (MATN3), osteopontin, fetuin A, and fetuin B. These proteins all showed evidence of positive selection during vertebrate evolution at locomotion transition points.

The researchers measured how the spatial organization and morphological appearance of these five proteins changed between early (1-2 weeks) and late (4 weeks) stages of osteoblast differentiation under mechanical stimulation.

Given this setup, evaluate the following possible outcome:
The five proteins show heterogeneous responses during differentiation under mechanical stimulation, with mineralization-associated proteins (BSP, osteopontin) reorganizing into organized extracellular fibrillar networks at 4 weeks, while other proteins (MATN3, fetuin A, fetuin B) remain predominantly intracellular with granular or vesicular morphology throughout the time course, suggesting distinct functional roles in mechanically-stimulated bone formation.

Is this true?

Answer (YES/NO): NO